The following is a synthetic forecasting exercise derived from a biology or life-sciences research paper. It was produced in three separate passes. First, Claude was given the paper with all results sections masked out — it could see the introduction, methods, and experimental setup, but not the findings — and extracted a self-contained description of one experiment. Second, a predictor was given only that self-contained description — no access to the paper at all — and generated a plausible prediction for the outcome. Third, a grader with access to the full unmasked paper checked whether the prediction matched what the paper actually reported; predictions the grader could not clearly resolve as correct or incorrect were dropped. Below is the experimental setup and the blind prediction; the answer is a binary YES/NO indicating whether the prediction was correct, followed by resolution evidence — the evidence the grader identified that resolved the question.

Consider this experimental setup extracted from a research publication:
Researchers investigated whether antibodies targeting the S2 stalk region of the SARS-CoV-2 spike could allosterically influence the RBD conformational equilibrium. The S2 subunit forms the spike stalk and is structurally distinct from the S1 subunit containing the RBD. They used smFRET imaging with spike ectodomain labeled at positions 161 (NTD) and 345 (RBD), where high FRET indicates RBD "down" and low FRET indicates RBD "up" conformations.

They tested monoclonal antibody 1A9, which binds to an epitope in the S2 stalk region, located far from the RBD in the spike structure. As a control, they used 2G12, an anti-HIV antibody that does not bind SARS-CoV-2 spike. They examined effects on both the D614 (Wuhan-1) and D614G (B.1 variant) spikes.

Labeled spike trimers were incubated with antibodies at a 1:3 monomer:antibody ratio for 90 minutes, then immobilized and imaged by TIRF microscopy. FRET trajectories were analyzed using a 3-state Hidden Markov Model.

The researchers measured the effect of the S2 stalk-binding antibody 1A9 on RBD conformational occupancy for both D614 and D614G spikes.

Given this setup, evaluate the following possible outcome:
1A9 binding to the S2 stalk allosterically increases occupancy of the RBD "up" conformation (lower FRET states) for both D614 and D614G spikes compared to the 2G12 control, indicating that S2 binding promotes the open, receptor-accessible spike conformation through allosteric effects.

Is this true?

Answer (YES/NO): YES